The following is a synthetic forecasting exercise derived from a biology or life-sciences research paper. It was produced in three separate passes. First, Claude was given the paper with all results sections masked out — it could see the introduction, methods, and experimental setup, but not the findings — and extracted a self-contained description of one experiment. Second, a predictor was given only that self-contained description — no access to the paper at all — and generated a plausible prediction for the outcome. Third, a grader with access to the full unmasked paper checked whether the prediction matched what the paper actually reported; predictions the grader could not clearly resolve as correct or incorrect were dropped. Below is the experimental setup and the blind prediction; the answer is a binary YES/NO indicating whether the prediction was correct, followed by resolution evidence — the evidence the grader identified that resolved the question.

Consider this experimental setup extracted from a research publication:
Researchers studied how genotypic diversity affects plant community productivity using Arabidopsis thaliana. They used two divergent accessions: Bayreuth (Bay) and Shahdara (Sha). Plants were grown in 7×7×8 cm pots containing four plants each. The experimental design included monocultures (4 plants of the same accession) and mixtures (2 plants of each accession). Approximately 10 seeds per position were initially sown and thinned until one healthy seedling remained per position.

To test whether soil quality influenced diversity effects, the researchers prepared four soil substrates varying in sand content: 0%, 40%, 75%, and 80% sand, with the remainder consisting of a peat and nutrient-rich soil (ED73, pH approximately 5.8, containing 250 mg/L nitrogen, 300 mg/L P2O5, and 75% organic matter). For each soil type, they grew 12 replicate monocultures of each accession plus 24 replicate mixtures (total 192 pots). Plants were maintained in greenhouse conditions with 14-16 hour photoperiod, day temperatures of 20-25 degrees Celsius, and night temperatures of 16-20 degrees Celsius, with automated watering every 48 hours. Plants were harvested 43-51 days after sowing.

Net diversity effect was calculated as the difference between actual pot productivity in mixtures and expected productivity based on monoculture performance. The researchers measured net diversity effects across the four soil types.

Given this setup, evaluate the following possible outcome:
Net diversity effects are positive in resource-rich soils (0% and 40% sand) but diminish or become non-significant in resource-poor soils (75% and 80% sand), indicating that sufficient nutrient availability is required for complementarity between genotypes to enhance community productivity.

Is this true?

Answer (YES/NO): NO